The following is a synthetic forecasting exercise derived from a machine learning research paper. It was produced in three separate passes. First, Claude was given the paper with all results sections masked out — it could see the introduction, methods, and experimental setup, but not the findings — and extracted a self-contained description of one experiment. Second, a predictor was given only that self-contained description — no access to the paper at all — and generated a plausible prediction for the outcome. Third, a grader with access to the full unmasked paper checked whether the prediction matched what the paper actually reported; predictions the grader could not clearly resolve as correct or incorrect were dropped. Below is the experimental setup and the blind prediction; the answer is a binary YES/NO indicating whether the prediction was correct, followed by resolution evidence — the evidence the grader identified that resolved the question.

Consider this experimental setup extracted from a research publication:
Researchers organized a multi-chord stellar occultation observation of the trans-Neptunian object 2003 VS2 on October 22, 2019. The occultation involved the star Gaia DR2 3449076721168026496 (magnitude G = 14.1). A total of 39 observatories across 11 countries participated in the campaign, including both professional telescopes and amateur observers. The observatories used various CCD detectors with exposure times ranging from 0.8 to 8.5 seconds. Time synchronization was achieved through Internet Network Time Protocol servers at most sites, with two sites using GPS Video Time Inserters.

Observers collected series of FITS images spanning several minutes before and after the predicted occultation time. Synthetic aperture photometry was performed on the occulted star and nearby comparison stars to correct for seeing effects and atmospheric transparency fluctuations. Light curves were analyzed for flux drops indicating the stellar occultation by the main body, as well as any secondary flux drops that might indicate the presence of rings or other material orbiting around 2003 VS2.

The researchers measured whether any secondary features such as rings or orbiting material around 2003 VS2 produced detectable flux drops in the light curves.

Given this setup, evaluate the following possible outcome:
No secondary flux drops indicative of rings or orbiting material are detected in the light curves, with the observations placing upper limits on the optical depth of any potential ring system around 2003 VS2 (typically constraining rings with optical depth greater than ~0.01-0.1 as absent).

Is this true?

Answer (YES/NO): NO